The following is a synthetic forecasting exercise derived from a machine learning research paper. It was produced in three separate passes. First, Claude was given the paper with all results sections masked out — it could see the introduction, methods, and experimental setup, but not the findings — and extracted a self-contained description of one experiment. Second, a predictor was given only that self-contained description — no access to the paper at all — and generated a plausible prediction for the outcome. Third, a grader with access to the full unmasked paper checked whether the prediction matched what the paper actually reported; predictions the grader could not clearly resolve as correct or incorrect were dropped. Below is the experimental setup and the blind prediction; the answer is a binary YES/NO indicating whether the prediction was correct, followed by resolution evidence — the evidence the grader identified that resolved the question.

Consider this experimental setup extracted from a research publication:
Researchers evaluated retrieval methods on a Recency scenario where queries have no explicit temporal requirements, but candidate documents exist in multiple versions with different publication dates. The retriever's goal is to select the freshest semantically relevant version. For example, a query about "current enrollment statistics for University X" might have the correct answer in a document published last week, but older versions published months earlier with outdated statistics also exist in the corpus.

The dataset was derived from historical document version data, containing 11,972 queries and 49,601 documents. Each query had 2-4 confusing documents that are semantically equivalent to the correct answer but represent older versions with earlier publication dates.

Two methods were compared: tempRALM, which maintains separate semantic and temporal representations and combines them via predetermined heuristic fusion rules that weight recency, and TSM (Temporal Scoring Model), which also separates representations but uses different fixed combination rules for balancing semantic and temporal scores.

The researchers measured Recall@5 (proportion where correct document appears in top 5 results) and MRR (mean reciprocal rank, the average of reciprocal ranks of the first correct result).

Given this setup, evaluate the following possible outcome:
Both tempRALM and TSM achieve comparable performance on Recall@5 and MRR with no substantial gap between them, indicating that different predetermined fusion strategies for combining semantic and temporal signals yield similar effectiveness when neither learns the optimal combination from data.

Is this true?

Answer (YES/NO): NO